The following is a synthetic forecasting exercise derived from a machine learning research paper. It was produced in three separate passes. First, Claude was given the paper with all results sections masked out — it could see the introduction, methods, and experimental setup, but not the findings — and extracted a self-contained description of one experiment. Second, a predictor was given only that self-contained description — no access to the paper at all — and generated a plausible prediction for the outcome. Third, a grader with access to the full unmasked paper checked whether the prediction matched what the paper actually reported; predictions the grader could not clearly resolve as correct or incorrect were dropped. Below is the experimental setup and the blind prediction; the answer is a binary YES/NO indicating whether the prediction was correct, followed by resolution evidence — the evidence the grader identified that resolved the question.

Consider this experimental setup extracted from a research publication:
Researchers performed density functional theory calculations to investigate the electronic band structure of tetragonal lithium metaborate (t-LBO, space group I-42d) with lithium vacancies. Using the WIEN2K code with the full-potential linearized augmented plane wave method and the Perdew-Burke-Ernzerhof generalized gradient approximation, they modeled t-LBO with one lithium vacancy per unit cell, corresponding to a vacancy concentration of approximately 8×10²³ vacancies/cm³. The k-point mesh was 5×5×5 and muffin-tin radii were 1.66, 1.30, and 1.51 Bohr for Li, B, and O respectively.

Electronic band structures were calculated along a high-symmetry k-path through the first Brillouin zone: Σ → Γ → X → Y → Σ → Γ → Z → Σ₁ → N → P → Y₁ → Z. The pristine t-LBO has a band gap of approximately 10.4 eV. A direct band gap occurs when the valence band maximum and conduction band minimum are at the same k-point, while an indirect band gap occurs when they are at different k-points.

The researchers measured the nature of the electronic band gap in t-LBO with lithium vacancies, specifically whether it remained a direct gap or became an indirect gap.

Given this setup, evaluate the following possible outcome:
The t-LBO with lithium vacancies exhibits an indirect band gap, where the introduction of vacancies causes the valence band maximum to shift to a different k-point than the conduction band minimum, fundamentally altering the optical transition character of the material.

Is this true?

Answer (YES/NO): NO